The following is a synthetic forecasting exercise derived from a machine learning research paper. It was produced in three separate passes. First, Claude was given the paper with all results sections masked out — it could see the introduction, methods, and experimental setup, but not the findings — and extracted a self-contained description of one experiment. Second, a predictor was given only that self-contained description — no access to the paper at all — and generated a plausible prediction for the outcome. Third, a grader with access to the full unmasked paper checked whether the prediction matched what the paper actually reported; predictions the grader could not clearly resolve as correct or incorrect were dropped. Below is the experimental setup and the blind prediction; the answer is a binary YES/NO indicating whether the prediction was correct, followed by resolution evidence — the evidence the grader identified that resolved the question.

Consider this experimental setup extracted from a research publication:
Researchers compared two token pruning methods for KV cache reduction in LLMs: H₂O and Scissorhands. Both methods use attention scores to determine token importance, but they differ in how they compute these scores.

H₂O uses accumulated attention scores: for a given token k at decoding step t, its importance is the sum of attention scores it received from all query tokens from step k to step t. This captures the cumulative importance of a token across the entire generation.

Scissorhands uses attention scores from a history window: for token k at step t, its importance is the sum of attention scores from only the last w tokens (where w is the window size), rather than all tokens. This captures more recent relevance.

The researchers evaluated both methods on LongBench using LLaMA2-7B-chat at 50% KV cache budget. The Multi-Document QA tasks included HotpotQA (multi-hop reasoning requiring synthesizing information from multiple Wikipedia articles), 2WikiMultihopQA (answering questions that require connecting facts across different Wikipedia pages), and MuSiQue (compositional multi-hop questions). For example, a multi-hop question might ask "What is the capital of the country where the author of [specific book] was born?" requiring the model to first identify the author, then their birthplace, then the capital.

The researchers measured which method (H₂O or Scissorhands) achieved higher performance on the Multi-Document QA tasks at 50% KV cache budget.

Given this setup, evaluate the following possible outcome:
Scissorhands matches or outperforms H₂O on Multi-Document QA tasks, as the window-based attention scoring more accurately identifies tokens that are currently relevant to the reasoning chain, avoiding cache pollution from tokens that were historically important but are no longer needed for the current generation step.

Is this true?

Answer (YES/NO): NO